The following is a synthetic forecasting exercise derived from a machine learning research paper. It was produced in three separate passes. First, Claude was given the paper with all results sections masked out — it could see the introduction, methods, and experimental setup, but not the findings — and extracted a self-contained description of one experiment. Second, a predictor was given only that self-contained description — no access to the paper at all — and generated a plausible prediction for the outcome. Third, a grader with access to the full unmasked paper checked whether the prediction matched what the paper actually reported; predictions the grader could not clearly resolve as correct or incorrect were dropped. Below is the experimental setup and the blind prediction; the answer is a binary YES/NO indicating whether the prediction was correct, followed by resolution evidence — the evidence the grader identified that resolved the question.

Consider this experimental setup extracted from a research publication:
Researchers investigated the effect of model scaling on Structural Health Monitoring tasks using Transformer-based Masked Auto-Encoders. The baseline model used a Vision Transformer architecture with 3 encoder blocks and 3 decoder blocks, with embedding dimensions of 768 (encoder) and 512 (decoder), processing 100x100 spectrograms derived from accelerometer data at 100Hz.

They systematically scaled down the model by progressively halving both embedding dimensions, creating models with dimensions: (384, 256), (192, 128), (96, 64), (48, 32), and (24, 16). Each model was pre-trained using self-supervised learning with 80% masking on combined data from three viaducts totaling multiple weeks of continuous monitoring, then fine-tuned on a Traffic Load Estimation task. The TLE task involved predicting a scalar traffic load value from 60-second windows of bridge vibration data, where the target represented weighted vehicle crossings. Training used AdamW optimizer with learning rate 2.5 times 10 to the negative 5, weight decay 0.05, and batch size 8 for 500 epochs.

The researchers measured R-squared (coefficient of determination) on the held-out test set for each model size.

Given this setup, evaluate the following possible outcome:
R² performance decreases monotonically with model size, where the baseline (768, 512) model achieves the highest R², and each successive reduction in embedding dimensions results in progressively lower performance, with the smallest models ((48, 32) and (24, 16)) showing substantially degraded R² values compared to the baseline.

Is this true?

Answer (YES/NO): NO